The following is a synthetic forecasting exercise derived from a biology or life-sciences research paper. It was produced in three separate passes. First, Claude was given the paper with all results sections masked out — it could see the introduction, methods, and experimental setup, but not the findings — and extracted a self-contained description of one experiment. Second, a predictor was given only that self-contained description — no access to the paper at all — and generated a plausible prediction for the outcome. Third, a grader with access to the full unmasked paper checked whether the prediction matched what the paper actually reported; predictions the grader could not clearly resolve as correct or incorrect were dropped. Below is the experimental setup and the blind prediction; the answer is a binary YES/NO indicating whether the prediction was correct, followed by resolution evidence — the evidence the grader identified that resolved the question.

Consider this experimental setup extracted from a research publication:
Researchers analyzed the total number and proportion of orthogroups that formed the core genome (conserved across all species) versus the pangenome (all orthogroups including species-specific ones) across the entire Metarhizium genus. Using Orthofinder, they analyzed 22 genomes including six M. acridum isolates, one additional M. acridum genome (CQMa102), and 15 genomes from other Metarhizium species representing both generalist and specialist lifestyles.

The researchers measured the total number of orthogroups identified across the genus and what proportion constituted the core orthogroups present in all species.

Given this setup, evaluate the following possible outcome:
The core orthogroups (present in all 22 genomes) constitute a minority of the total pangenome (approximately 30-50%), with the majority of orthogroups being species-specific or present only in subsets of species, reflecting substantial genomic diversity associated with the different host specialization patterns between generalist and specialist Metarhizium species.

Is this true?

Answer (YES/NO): YES